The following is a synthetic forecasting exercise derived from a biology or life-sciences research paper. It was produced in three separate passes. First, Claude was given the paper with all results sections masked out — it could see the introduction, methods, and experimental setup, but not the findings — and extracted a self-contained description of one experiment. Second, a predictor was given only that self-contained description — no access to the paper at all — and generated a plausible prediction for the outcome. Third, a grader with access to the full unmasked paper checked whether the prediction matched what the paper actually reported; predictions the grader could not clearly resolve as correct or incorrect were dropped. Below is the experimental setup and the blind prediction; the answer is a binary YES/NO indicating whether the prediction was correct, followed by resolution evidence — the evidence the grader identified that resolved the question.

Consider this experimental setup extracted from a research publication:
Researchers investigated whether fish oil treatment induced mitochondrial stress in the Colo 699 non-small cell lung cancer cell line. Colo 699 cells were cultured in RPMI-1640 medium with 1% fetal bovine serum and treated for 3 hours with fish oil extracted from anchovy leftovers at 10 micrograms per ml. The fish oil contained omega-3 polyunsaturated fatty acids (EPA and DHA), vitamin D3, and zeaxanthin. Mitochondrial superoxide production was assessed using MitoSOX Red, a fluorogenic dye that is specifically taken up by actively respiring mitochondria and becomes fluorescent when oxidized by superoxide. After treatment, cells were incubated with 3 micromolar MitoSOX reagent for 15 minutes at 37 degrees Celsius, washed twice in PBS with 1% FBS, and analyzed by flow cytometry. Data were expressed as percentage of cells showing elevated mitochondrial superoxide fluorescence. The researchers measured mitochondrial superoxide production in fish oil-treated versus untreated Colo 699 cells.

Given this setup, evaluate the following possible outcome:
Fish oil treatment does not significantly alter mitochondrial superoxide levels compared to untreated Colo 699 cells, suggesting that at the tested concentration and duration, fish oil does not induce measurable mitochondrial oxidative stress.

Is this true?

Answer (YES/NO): YES